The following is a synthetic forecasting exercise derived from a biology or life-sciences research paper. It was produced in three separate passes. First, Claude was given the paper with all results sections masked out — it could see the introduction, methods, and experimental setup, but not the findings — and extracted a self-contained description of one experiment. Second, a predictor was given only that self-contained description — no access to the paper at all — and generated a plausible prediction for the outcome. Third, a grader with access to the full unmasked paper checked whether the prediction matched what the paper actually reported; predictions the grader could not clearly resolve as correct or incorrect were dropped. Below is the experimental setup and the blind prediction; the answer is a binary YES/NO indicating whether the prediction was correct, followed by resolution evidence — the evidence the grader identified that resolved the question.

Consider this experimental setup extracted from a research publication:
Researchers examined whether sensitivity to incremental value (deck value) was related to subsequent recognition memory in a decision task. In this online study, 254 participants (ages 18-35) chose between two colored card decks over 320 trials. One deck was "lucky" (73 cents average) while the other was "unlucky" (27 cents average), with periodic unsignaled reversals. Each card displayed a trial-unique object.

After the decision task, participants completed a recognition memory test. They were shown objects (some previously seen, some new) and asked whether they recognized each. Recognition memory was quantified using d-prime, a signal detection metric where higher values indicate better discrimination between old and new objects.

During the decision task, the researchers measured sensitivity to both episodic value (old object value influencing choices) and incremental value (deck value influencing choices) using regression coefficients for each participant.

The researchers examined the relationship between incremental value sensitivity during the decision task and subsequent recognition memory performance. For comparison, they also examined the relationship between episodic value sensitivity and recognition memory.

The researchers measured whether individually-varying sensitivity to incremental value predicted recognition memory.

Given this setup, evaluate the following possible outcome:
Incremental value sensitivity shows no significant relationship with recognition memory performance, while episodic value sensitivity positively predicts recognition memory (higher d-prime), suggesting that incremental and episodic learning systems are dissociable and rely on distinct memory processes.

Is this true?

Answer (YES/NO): NO